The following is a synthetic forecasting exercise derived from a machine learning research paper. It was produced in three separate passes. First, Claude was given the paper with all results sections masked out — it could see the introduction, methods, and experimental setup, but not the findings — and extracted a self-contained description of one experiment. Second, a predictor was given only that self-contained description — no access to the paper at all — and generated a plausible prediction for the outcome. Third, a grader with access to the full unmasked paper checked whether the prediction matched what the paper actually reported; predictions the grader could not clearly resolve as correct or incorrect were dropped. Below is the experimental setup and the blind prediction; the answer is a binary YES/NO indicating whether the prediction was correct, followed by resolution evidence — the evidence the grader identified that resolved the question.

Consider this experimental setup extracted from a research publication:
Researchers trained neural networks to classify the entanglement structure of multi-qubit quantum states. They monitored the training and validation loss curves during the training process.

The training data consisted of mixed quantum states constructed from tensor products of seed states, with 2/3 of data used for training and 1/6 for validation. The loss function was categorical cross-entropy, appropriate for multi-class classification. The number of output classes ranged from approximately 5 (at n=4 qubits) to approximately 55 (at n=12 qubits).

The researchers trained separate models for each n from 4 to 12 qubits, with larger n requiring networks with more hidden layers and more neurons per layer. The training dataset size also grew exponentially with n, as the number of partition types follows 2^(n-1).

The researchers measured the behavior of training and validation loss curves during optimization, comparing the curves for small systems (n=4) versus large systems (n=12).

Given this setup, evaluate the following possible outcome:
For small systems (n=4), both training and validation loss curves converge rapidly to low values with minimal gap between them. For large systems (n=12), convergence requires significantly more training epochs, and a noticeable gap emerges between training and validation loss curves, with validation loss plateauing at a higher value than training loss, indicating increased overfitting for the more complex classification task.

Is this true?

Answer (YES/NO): NO